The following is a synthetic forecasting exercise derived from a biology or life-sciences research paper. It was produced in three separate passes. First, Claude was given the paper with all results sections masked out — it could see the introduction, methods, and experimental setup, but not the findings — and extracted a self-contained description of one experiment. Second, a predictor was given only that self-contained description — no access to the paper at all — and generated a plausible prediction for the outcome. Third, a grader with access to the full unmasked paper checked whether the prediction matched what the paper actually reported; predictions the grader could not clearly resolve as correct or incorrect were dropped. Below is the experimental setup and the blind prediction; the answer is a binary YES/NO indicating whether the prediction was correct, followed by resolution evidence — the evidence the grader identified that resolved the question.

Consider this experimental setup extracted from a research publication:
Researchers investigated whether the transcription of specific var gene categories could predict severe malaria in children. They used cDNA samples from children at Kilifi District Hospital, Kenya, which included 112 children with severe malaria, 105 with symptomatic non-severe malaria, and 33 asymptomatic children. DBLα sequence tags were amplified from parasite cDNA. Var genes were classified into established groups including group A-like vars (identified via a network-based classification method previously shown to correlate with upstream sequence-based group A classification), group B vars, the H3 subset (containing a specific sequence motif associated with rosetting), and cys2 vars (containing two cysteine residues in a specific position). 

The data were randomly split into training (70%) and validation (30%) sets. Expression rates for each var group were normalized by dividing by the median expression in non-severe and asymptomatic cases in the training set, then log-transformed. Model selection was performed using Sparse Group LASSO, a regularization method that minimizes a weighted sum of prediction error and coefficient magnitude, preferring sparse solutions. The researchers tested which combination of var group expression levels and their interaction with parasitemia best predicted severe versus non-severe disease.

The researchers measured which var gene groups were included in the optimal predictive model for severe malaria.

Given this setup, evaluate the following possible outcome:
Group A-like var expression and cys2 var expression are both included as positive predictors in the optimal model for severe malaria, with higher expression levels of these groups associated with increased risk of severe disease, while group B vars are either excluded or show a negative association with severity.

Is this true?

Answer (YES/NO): NO